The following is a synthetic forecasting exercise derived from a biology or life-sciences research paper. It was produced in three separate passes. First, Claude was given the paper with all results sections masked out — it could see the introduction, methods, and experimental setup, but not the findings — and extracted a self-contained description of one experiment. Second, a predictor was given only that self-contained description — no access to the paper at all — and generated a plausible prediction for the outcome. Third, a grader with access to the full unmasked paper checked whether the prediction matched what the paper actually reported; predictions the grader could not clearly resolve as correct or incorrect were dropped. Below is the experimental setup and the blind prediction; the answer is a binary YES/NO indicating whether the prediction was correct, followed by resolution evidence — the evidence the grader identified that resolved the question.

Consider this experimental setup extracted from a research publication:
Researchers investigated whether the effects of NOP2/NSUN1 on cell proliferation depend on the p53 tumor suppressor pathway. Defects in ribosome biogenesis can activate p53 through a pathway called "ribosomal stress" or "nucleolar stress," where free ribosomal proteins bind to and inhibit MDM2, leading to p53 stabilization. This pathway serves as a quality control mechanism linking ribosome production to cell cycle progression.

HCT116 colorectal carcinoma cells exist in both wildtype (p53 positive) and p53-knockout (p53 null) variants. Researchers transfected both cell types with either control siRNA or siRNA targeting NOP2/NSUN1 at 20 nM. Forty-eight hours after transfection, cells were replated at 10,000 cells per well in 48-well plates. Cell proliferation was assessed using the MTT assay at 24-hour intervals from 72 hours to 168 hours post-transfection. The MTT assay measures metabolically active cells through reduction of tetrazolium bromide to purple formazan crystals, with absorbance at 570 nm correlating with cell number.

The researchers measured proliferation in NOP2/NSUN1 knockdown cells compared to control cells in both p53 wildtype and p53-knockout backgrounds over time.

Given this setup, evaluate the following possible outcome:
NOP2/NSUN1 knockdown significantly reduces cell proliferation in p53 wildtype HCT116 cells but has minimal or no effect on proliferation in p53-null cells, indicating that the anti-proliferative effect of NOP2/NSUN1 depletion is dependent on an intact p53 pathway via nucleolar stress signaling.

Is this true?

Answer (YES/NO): NO